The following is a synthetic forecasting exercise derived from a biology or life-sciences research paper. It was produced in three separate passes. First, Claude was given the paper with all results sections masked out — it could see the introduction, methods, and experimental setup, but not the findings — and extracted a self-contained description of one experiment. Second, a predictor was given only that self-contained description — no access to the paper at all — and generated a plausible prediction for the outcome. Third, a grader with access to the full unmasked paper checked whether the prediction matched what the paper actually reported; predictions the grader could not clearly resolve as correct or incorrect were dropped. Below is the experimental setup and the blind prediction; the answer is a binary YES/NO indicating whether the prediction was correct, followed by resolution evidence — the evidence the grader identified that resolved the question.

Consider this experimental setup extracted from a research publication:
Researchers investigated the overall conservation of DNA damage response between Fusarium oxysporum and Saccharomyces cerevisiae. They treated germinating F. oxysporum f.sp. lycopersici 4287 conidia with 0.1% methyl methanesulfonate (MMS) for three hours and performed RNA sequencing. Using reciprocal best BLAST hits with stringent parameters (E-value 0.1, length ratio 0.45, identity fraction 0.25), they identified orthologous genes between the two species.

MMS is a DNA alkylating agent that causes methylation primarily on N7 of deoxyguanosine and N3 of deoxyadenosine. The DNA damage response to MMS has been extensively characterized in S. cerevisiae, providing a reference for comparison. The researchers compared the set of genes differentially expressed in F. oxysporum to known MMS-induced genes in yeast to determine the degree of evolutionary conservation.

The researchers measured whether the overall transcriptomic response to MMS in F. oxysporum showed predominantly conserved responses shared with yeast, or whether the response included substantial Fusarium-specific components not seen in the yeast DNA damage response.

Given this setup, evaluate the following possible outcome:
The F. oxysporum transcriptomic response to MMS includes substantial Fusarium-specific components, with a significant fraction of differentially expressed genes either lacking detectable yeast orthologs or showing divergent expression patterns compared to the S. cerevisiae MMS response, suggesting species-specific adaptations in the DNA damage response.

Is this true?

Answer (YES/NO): YES